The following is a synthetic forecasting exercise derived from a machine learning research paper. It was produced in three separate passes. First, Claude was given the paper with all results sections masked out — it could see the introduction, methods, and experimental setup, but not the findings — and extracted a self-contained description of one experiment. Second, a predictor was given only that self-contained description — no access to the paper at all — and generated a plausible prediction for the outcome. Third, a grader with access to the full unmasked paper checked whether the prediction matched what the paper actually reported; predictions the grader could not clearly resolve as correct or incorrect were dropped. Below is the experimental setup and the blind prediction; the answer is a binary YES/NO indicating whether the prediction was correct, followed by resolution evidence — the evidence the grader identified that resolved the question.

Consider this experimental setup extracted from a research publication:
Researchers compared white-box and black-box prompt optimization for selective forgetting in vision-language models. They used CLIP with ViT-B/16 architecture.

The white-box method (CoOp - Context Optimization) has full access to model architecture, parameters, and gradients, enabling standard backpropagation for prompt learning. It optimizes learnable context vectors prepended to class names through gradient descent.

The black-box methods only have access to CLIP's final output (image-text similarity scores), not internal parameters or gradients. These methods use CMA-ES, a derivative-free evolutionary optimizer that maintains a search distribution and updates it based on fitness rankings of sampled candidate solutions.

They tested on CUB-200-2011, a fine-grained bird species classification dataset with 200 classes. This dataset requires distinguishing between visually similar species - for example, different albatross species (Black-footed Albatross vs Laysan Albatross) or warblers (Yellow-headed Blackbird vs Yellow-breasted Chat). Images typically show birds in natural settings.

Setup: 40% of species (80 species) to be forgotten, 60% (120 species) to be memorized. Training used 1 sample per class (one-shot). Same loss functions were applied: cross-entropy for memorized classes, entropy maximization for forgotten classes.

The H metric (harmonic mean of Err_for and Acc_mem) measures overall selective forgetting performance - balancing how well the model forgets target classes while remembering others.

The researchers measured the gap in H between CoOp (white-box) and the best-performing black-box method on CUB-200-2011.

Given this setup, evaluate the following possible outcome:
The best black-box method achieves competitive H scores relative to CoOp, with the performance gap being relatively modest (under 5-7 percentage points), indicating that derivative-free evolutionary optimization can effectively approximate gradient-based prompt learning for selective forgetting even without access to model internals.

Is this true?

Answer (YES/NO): YES